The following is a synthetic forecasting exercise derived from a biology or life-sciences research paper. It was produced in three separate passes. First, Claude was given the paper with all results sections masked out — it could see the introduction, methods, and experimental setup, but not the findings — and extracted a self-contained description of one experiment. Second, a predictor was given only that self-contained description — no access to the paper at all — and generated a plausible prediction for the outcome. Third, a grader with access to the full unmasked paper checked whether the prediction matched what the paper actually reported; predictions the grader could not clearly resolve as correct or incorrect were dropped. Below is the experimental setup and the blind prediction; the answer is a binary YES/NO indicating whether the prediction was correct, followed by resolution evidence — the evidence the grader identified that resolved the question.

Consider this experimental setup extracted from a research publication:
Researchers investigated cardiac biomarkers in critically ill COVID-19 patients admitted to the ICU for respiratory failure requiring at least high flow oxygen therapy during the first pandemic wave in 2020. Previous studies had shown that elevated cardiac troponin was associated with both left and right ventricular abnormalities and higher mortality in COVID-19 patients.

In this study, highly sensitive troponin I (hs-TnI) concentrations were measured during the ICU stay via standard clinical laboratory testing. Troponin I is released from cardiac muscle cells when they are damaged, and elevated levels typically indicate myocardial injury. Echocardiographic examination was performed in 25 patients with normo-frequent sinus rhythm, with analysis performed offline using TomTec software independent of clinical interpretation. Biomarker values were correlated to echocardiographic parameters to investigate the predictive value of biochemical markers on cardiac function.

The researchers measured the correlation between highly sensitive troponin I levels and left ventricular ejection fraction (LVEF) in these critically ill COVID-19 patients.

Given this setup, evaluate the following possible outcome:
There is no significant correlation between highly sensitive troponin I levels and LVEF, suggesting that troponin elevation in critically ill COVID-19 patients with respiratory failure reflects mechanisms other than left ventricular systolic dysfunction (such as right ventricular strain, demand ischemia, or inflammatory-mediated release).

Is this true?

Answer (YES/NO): YES